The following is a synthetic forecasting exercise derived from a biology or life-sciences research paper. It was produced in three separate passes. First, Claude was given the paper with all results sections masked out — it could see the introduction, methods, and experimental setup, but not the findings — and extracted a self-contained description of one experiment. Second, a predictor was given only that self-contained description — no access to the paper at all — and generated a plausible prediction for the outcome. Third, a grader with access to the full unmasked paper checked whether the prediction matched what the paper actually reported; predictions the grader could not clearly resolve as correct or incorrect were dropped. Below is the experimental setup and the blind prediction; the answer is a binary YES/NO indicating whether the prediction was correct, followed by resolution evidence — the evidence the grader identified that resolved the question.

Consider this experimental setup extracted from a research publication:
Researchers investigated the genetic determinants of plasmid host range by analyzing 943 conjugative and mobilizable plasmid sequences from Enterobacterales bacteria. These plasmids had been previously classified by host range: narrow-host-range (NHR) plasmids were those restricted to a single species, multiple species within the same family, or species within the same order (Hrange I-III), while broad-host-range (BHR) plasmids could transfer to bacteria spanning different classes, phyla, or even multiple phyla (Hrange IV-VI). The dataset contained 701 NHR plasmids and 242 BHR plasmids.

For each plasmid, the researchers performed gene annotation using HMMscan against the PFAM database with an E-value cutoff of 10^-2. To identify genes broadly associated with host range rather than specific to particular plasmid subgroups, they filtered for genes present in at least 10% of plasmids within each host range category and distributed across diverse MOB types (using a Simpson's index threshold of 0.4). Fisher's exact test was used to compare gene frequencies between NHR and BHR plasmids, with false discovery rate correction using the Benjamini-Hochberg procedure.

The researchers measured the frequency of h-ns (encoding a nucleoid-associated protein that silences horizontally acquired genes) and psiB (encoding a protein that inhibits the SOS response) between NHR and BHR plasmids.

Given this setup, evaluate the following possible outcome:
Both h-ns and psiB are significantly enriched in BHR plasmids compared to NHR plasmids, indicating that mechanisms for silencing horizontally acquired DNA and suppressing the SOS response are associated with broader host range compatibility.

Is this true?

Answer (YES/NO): NO